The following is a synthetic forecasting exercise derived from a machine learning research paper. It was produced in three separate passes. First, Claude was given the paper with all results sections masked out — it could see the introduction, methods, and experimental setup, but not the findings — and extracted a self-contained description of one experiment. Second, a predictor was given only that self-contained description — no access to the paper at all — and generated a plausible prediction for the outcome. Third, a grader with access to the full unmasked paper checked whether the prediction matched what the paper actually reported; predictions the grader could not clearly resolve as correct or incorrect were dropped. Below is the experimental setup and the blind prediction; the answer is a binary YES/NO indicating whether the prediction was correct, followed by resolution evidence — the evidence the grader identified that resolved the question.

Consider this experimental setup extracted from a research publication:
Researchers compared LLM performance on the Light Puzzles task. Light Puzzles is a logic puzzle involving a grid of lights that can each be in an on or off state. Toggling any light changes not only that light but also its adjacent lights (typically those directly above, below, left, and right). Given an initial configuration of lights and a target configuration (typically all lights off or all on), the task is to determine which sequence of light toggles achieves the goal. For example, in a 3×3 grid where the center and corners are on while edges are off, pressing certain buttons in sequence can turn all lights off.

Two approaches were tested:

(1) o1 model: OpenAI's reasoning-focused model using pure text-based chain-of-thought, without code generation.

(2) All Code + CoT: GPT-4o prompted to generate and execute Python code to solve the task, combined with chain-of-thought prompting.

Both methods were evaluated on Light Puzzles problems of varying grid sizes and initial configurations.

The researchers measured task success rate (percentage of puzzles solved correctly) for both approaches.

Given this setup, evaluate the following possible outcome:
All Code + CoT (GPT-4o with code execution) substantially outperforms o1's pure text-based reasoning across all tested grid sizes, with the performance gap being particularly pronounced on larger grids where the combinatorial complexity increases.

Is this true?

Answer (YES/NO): NO